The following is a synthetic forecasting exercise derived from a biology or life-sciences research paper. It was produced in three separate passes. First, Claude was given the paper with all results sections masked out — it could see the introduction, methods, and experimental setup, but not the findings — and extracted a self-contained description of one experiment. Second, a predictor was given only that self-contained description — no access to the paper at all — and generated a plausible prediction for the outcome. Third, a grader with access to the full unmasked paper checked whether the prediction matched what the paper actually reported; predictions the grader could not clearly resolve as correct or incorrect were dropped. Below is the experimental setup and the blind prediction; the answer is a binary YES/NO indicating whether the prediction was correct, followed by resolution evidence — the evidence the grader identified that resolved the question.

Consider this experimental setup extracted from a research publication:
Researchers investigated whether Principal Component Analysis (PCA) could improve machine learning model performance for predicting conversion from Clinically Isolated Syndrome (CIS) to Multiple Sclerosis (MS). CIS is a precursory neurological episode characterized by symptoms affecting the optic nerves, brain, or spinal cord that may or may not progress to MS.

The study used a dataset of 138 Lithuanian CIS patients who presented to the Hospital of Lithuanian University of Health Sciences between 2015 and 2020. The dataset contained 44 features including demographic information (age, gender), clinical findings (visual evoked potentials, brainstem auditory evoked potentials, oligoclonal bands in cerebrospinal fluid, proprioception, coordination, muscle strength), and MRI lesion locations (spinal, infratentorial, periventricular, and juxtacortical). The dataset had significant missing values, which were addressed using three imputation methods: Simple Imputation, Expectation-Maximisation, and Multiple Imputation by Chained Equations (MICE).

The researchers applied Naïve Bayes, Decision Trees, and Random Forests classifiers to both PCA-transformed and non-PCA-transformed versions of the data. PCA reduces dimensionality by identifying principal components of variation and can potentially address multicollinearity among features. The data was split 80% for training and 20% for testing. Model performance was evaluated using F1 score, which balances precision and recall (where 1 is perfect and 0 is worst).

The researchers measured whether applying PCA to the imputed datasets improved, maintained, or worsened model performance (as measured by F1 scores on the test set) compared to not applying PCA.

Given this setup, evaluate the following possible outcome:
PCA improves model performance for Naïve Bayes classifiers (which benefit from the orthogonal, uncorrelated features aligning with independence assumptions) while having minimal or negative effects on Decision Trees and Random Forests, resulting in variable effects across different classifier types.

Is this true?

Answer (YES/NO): NO